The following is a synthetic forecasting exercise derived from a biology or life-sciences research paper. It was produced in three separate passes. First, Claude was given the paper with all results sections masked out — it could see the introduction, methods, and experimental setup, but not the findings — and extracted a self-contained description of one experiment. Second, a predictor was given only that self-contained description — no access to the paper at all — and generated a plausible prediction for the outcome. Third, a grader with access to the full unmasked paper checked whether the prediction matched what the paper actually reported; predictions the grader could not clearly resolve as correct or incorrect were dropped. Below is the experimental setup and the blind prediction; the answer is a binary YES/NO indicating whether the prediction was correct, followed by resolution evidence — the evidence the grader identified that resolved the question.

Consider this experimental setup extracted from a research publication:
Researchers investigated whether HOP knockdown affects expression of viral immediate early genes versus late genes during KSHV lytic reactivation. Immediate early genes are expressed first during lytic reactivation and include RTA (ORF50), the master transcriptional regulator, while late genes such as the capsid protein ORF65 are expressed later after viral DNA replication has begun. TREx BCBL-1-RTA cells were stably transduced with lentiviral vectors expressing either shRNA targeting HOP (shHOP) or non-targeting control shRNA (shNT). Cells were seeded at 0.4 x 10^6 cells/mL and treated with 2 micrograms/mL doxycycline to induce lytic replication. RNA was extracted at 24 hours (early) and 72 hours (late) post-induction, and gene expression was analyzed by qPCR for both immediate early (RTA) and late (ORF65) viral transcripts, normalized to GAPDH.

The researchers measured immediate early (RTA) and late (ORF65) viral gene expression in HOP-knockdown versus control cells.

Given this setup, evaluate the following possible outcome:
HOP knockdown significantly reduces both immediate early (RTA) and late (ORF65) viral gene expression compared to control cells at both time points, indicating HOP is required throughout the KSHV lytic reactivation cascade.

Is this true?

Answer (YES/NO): NO